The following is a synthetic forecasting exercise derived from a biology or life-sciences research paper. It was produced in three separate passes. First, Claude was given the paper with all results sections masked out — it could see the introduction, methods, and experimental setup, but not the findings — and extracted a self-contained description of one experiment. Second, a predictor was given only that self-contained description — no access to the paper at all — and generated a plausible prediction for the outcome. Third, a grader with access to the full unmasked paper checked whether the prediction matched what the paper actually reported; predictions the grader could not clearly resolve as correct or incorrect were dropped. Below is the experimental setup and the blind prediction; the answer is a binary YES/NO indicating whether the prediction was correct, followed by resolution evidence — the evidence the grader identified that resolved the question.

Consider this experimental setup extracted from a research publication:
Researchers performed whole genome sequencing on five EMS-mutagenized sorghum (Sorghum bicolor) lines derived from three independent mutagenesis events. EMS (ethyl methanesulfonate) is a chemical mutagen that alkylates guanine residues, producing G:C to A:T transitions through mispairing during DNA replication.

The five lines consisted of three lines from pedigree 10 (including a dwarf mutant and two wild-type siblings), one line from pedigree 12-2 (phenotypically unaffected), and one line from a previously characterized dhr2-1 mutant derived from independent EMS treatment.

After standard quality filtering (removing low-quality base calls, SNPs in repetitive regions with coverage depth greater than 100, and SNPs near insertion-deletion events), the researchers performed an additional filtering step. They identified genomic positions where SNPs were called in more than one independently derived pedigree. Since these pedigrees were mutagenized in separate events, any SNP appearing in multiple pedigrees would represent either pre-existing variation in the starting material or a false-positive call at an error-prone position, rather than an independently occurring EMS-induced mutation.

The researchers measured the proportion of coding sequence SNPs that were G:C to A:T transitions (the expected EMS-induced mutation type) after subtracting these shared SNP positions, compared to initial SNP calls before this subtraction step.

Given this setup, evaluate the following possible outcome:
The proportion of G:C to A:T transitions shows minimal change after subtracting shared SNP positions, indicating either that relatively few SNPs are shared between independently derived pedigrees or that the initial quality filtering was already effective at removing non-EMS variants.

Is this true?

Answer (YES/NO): NO